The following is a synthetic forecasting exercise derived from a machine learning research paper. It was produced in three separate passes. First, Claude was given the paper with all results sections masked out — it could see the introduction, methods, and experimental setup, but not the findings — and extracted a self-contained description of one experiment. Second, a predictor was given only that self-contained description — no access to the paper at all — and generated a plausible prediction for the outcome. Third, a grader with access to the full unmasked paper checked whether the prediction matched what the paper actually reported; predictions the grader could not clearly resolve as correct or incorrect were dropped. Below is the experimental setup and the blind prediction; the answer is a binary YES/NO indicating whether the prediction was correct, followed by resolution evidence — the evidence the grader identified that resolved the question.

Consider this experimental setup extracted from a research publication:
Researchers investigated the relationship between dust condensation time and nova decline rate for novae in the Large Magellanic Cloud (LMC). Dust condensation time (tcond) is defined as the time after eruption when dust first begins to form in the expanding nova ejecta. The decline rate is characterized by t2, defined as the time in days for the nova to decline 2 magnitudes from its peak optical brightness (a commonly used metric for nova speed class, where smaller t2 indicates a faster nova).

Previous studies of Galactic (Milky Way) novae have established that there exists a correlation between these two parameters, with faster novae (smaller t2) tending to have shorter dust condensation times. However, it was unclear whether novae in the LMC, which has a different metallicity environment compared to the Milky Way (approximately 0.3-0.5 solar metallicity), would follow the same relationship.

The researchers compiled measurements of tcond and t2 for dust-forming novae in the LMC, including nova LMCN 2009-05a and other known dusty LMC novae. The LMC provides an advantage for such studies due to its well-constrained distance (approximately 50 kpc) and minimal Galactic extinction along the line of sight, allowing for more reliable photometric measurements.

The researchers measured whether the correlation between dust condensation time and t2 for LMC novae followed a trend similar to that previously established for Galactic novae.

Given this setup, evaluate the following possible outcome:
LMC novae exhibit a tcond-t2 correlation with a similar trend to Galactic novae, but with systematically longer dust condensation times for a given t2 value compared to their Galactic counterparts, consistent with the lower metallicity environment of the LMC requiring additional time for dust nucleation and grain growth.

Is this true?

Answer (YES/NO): NO